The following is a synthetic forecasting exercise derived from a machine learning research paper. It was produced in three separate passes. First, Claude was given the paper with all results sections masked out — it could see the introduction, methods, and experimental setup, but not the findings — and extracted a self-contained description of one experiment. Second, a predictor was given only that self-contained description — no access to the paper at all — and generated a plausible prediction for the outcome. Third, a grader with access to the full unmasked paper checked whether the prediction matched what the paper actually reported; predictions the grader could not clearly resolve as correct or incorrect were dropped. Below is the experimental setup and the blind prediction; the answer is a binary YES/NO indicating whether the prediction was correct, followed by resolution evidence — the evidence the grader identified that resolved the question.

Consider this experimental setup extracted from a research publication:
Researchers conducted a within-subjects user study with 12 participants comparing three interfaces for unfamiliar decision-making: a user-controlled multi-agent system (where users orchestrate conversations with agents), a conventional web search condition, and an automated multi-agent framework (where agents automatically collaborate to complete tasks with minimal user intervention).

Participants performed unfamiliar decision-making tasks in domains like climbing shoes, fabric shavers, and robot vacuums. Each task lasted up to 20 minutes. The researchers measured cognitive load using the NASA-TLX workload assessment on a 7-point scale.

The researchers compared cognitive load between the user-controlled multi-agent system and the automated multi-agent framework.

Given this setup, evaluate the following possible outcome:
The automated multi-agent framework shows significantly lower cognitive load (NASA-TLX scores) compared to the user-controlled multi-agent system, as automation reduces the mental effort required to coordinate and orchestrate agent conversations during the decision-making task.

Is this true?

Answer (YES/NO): NO